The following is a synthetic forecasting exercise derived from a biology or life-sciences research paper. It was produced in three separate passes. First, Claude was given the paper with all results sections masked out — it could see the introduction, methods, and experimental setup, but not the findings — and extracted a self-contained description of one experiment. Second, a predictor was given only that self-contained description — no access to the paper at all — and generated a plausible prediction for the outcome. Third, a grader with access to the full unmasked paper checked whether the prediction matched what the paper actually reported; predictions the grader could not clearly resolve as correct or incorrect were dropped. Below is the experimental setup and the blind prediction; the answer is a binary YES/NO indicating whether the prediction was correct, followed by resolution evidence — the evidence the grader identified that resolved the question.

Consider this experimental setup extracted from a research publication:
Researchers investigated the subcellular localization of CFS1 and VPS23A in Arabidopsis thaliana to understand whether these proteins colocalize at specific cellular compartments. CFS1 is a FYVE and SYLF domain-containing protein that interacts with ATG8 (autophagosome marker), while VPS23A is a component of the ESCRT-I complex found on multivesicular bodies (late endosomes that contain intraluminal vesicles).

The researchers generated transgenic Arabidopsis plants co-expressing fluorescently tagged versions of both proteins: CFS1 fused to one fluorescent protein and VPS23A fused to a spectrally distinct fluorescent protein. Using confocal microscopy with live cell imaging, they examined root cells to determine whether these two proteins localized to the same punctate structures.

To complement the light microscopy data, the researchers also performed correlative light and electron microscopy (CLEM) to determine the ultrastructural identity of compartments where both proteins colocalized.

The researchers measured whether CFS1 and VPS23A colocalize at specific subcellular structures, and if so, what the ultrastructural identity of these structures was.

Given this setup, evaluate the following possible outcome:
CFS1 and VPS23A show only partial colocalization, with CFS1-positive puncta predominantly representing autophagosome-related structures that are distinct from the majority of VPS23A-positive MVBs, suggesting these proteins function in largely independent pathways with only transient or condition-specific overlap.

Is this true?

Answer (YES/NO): NO